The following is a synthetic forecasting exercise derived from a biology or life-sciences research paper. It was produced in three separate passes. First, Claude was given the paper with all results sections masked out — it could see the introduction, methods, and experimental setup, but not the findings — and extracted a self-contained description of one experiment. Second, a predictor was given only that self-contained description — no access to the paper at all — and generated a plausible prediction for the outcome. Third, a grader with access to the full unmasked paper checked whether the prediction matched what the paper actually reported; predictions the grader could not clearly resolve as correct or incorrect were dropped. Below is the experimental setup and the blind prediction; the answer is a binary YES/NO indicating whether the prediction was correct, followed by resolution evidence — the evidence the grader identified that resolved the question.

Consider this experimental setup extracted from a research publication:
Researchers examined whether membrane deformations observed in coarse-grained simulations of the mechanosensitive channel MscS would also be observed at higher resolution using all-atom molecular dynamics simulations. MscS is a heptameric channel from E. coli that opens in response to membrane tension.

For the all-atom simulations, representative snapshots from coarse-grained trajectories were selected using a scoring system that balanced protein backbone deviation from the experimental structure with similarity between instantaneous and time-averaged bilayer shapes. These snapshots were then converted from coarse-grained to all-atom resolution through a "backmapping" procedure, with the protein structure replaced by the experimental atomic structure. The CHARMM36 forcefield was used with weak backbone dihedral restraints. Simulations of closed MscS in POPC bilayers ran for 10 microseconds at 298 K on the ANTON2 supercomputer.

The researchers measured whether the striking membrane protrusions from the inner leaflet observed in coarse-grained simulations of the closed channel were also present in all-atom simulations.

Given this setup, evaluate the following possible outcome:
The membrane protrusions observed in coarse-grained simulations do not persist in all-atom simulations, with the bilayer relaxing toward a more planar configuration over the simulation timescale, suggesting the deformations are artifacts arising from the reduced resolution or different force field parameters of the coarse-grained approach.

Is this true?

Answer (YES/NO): NO